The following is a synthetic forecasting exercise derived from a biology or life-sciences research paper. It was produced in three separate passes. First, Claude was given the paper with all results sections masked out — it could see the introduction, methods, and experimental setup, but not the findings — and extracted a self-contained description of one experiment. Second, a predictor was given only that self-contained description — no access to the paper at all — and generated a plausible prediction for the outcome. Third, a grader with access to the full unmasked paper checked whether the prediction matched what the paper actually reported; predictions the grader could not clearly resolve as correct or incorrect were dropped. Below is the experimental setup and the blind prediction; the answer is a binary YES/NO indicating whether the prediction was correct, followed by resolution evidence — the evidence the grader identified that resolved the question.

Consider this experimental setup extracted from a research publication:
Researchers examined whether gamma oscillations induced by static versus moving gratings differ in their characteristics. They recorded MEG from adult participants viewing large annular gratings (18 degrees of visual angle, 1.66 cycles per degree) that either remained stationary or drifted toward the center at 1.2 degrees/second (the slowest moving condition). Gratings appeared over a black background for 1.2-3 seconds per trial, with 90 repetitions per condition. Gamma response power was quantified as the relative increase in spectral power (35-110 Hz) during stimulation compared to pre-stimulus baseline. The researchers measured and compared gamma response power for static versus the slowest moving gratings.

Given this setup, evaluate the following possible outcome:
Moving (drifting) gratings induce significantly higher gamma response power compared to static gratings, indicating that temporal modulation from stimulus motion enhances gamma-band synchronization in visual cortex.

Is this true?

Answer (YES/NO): YES